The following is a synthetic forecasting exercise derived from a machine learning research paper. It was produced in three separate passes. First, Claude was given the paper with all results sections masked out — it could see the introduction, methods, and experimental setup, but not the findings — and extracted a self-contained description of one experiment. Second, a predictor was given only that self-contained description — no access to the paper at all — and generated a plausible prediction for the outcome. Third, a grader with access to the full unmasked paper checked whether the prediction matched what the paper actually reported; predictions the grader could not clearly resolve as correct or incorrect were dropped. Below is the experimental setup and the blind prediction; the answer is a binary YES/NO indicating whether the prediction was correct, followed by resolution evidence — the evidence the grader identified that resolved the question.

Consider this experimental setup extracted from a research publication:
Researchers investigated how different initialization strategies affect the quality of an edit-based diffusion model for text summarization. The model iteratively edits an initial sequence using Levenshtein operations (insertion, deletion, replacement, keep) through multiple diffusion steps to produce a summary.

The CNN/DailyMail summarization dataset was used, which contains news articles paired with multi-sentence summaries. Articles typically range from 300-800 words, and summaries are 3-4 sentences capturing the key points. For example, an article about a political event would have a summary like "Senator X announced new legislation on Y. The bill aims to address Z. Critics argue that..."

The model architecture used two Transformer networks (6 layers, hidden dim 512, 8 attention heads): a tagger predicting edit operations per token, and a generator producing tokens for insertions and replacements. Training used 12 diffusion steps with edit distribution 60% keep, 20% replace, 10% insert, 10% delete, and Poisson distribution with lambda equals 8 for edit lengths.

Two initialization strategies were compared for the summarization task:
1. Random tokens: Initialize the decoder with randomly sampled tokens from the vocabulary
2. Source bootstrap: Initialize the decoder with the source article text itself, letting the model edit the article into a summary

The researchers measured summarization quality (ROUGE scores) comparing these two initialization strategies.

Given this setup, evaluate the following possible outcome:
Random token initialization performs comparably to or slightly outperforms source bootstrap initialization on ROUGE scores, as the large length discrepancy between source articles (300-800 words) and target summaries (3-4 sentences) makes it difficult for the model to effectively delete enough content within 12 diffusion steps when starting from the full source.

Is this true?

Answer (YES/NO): NO